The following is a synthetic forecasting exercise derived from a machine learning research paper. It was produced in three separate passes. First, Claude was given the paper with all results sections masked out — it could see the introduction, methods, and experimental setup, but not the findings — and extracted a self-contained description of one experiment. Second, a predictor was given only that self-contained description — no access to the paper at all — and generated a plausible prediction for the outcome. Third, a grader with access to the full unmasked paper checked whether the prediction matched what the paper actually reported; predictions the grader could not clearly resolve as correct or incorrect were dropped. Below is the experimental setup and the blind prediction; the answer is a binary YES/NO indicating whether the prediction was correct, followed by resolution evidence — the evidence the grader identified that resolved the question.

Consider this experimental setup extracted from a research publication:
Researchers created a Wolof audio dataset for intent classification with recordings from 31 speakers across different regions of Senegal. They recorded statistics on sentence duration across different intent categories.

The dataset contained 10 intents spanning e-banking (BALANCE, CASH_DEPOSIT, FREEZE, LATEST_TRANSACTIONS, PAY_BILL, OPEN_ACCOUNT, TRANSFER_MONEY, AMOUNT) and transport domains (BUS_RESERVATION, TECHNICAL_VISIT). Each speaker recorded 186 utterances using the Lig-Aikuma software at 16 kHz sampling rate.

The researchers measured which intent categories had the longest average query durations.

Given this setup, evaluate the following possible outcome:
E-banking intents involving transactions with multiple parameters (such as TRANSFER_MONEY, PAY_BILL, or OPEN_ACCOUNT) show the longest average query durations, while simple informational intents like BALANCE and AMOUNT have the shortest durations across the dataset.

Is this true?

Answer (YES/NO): NO